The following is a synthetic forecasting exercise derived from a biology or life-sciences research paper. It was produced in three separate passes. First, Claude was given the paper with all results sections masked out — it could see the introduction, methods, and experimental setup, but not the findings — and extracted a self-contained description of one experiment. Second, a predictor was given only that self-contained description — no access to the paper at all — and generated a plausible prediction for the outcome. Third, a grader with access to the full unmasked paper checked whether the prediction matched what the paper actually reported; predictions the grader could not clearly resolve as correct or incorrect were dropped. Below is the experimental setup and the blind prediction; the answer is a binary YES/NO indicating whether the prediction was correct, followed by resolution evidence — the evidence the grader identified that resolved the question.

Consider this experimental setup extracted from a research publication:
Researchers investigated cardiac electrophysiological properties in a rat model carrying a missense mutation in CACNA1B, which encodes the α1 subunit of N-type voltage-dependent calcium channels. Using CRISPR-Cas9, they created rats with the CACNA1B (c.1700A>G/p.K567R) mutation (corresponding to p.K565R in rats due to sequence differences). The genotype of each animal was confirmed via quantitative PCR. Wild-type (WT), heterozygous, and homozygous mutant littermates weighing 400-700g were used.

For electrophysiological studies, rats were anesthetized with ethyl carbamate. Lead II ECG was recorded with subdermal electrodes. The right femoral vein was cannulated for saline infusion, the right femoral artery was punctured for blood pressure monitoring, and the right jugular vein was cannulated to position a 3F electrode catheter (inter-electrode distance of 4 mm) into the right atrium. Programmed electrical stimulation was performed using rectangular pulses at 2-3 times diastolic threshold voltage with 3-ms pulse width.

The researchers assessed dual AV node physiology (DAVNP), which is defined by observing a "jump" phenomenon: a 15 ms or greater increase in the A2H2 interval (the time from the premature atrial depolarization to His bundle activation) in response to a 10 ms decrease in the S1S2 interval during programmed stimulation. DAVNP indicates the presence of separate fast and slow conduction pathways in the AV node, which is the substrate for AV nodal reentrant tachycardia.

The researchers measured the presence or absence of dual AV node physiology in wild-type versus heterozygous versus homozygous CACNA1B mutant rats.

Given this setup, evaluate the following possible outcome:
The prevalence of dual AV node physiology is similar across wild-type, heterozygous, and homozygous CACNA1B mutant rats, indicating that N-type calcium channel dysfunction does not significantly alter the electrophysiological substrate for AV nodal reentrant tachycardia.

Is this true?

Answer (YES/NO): NO